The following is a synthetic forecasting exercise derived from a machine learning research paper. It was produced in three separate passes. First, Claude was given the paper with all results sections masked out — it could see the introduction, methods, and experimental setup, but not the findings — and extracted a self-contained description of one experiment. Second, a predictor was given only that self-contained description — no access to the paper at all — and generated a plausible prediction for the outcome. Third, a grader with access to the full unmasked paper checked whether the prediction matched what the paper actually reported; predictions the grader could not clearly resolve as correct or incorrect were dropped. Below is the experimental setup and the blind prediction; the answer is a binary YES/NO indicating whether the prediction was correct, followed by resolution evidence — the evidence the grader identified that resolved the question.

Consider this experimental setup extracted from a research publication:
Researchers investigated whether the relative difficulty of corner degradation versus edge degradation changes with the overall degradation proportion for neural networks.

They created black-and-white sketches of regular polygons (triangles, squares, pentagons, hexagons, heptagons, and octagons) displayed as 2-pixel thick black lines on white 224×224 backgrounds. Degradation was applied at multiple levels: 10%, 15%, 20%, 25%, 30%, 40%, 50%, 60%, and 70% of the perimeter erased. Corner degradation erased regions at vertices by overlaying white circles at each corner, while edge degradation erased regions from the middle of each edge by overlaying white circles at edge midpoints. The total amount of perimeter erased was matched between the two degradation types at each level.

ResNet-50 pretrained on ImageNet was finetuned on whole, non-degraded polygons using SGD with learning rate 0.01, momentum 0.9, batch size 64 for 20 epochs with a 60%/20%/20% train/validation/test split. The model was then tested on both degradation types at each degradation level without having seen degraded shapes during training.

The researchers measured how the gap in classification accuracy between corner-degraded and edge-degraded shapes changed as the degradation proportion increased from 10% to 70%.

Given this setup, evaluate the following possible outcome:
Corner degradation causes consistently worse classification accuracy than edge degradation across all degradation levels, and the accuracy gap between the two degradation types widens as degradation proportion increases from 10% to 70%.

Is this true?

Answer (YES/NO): NO